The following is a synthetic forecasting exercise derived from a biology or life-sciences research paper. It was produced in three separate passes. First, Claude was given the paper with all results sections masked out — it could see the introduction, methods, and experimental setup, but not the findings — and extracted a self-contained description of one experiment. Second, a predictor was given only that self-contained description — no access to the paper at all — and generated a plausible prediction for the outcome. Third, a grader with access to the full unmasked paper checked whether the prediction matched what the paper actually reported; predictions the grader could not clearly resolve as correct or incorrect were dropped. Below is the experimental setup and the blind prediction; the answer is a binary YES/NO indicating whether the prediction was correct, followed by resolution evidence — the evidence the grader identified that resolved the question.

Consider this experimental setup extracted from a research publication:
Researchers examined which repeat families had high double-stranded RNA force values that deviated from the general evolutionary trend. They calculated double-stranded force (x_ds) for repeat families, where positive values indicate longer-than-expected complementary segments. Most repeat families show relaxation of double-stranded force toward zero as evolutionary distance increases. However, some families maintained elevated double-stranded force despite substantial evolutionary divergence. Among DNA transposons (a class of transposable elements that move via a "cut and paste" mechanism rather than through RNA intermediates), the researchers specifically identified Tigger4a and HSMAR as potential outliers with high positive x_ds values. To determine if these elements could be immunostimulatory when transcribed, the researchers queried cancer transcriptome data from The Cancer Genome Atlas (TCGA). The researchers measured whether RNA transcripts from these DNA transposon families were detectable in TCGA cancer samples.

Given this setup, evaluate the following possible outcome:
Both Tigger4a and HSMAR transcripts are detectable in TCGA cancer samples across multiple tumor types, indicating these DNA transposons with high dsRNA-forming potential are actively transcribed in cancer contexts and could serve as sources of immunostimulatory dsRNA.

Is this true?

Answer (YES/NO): YES